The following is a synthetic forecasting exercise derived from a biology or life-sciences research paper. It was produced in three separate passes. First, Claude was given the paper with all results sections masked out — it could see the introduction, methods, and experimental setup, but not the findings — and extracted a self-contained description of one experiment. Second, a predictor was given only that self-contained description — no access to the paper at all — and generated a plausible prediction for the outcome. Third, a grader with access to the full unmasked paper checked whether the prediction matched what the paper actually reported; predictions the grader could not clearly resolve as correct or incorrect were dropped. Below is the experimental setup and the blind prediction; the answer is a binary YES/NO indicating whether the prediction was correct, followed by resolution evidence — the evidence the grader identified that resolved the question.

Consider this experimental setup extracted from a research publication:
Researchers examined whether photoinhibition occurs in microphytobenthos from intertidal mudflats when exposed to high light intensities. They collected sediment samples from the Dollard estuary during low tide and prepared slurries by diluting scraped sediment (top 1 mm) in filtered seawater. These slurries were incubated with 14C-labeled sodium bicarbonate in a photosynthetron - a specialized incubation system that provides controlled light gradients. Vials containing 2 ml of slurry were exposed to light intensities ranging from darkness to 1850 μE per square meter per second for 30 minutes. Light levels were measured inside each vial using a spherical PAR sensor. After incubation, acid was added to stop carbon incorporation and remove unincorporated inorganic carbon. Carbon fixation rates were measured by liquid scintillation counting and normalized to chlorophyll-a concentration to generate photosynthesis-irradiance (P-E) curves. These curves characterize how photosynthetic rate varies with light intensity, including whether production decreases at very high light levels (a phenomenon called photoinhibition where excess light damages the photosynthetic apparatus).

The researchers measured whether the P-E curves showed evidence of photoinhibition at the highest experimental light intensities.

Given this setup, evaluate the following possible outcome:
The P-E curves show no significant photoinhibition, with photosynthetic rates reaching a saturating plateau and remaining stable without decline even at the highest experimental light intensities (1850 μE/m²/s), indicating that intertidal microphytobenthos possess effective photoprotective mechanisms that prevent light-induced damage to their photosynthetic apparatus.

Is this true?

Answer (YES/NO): YES